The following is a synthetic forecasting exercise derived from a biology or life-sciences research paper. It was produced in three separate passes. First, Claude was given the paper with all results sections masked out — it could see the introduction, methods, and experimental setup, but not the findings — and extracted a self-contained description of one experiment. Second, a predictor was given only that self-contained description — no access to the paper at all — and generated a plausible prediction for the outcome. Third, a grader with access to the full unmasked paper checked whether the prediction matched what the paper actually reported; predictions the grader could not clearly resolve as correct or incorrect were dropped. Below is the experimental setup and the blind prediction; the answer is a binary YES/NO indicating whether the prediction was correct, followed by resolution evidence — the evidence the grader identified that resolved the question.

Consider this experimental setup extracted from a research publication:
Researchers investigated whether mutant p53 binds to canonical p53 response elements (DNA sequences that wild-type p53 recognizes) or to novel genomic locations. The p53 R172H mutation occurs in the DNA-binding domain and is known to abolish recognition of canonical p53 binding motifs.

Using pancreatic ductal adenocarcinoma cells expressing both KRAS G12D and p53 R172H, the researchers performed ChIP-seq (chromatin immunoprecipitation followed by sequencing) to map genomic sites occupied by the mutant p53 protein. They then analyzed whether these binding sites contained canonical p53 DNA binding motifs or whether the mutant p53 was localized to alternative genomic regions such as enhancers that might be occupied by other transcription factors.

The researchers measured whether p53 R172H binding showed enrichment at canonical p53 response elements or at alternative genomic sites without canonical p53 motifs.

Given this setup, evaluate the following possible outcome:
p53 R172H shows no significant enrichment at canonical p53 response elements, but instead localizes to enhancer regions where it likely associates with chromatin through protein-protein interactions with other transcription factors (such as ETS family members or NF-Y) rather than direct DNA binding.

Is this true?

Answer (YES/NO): NO